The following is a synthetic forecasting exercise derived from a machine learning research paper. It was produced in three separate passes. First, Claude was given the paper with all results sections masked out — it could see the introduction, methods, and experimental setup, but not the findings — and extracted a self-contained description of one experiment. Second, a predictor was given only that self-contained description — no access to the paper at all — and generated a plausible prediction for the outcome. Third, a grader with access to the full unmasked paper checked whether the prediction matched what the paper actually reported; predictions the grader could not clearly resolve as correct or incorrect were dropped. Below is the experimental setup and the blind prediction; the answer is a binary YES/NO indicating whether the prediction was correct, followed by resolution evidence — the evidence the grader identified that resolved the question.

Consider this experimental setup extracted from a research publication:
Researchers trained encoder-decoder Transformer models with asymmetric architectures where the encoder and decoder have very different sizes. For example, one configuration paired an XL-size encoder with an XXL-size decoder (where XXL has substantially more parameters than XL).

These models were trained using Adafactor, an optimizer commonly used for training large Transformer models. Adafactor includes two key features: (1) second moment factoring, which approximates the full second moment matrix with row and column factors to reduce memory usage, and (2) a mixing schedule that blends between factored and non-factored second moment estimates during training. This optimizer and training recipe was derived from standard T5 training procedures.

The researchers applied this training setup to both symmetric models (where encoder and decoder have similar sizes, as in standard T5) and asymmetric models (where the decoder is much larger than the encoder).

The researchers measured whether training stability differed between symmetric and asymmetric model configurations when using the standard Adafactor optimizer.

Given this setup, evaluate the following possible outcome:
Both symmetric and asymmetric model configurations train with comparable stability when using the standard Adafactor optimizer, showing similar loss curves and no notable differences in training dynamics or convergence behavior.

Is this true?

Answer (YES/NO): NO